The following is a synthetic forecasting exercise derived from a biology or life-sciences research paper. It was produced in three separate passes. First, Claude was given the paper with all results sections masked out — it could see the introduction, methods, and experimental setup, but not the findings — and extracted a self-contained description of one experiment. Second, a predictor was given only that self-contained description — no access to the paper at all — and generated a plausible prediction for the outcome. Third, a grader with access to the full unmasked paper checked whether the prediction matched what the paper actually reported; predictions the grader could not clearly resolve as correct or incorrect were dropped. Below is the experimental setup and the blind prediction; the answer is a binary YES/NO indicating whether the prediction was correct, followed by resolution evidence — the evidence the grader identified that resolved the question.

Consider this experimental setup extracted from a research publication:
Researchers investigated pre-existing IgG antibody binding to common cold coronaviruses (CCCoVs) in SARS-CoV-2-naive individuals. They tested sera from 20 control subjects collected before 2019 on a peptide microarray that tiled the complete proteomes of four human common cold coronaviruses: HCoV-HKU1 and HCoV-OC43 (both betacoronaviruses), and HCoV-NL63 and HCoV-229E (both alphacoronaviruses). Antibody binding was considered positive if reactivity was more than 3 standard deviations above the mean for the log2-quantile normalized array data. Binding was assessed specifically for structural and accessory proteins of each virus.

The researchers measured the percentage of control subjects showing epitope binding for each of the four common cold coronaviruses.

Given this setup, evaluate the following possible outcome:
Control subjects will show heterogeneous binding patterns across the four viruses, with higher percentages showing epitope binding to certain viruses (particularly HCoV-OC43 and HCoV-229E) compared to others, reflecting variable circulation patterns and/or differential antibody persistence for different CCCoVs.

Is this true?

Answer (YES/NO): NO